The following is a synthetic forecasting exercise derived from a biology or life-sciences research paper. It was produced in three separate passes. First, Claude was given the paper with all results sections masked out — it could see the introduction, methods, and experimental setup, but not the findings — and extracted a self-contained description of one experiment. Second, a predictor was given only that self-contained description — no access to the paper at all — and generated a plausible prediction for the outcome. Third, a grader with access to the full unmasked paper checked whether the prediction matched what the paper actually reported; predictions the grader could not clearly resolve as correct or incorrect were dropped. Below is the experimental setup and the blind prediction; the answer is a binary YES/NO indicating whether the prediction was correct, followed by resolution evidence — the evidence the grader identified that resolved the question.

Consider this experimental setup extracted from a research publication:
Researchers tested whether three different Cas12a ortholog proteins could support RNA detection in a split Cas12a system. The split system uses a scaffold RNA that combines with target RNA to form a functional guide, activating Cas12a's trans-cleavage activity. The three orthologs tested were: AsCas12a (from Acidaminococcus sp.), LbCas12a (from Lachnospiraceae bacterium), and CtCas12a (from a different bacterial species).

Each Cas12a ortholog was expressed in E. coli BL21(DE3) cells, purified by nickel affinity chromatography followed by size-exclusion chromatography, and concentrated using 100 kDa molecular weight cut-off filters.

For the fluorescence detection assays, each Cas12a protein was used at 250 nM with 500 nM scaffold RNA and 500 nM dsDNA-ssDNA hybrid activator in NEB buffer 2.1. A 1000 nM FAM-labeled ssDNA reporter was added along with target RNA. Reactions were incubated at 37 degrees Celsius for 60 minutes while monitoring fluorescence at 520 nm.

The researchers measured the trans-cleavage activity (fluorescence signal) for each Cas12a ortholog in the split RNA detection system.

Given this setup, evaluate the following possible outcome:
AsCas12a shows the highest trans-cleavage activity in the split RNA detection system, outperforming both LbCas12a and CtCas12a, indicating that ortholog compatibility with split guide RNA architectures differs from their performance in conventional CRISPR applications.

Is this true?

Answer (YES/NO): NO